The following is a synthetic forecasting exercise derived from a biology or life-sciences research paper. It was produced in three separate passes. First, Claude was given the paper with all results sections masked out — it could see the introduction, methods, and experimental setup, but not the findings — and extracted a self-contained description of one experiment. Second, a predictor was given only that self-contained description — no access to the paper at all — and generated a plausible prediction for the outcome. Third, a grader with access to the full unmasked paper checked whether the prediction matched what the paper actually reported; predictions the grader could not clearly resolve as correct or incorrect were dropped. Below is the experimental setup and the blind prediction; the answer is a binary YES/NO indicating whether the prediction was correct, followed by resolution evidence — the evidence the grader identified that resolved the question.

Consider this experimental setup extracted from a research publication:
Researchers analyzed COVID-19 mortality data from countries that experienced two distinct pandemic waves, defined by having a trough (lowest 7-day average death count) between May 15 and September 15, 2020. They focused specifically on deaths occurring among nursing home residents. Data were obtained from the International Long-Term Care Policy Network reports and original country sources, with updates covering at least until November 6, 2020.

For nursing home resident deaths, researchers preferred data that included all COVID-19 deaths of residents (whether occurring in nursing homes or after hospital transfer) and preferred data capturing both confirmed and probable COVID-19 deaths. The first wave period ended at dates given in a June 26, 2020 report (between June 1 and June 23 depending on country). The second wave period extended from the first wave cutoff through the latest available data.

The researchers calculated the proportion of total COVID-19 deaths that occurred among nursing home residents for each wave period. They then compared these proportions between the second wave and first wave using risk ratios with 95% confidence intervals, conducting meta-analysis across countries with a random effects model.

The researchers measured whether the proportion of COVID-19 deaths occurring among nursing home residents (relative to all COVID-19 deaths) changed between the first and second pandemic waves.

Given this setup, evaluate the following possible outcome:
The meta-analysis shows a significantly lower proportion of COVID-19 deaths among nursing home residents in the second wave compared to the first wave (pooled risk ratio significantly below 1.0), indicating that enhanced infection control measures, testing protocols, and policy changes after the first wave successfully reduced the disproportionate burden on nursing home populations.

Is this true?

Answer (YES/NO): NO